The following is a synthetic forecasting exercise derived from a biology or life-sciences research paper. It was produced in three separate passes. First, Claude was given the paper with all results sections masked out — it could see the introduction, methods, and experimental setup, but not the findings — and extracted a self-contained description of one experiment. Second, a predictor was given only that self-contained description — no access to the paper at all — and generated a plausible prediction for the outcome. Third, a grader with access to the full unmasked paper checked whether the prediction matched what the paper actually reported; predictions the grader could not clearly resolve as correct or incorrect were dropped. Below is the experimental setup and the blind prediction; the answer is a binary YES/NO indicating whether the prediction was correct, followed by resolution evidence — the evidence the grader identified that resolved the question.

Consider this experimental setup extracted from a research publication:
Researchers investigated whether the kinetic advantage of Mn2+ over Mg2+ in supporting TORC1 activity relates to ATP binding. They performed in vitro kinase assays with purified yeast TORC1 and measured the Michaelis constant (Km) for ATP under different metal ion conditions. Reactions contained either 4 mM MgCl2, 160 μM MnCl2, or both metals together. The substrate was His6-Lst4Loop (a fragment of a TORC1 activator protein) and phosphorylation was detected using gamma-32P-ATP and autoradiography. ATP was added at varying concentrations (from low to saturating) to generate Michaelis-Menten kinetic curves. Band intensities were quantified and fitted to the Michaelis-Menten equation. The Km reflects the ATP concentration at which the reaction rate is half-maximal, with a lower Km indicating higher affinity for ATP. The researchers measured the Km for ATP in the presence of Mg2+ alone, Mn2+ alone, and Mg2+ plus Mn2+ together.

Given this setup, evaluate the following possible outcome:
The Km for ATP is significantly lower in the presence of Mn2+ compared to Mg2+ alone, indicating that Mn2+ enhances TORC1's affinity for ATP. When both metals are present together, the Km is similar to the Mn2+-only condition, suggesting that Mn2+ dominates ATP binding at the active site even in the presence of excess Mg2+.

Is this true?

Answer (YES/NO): NO